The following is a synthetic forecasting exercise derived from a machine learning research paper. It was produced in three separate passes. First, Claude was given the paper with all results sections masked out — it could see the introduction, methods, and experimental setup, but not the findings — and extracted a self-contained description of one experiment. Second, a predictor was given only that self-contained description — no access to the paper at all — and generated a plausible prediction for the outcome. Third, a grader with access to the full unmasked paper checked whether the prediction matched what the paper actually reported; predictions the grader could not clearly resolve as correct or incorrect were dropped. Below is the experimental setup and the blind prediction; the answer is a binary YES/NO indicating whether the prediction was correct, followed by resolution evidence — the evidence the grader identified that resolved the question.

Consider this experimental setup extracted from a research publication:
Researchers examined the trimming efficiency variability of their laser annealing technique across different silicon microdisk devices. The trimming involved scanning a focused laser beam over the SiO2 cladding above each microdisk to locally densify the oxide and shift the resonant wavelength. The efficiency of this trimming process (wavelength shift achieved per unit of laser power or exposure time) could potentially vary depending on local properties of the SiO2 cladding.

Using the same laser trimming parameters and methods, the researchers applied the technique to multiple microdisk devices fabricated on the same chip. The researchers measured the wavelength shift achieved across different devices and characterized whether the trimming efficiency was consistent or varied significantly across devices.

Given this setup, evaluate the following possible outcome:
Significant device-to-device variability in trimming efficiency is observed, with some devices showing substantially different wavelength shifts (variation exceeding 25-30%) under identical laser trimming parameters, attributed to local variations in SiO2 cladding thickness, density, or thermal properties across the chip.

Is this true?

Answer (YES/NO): YES